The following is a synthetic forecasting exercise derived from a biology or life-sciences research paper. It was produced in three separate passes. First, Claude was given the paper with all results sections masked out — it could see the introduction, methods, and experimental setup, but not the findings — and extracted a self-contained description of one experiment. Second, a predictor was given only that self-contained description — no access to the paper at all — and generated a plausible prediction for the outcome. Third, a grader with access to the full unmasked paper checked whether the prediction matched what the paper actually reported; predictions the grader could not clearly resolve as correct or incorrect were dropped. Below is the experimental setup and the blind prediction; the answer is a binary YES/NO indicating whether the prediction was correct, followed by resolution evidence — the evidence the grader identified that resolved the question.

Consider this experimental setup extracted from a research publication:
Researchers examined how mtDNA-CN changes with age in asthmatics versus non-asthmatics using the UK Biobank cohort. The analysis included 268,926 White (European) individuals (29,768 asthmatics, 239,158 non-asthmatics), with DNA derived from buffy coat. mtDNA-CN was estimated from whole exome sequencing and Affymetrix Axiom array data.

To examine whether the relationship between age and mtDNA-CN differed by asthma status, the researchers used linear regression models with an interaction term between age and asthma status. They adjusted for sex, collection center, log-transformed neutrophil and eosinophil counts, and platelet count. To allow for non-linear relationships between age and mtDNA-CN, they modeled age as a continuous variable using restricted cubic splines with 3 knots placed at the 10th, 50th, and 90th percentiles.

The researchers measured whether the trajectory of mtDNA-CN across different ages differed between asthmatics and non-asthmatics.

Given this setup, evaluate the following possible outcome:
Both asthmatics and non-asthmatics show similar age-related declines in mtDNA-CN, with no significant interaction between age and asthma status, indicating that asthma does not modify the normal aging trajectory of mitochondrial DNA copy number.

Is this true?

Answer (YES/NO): YES